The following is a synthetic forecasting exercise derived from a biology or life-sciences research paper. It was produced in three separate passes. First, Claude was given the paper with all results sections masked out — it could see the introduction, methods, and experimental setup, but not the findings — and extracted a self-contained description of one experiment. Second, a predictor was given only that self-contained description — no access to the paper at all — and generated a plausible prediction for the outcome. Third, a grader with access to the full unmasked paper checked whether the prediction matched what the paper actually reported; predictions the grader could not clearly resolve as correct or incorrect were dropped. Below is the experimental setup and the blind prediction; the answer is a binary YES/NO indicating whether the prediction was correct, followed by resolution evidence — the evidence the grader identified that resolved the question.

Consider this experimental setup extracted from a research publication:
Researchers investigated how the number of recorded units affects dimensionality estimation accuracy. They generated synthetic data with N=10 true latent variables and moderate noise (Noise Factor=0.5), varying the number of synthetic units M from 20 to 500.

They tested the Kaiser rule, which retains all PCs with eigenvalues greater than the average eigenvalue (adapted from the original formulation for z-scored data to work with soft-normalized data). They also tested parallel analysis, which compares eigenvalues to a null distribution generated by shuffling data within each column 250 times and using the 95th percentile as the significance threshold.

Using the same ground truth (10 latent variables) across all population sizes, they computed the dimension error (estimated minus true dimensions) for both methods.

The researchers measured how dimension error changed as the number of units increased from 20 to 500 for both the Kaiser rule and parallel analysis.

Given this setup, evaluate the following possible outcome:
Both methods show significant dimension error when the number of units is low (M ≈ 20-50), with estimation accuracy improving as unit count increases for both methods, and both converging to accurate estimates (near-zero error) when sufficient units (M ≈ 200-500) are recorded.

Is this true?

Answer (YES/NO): NO